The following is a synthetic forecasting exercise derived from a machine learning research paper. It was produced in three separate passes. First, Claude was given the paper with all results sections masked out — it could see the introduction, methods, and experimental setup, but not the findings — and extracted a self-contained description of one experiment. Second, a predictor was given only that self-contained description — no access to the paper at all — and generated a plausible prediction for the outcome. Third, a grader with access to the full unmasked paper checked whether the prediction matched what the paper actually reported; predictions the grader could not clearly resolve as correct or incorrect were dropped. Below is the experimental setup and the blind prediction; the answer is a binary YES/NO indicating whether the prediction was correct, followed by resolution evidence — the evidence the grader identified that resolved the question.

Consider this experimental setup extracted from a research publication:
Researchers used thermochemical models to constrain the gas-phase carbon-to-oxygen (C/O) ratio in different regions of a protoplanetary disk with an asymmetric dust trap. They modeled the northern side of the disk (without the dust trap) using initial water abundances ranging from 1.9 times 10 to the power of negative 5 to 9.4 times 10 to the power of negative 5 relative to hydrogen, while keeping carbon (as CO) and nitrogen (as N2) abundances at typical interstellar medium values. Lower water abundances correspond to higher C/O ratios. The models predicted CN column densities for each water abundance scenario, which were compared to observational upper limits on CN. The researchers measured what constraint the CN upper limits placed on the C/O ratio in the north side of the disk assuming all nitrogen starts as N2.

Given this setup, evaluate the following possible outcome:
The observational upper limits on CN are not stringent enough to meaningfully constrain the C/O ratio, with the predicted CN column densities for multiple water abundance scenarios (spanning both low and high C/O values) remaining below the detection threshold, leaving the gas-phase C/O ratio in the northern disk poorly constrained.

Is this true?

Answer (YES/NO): NO